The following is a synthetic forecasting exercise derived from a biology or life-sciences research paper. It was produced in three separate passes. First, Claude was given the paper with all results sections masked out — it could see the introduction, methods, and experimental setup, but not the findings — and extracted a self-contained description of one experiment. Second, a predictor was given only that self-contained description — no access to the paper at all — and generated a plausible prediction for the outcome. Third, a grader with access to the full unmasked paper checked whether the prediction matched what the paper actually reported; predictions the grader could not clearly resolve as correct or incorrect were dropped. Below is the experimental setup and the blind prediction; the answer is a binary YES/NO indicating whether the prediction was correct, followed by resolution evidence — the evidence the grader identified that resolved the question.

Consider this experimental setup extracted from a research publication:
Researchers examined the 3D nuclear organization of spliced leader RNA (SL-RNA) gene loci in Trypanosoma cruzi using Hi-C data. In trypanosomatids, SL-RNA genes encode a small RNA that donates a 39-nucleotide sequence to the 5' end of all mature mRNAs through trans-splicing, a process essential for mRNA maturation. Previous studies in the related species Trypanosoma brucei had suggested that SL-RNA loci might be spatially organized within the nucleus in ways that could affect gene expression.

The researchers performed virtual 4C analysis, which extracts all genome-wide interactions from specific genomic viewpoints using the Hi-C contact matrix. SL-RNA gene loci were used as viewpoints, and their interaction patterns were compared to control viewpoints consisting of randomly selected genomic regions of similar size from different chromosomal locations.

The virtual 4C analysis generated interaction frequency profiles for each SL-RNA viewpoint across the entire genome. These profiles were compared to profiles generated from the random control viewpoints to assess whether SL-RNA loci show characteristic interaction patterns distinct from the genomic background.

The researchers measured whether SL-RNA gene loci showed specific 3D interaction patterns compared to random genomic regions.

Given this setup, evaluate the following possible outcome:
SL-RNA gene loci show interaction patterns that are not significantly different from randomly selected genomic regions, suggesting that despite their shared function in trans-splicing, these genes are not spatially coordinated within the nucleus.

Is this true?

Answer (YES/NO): NO